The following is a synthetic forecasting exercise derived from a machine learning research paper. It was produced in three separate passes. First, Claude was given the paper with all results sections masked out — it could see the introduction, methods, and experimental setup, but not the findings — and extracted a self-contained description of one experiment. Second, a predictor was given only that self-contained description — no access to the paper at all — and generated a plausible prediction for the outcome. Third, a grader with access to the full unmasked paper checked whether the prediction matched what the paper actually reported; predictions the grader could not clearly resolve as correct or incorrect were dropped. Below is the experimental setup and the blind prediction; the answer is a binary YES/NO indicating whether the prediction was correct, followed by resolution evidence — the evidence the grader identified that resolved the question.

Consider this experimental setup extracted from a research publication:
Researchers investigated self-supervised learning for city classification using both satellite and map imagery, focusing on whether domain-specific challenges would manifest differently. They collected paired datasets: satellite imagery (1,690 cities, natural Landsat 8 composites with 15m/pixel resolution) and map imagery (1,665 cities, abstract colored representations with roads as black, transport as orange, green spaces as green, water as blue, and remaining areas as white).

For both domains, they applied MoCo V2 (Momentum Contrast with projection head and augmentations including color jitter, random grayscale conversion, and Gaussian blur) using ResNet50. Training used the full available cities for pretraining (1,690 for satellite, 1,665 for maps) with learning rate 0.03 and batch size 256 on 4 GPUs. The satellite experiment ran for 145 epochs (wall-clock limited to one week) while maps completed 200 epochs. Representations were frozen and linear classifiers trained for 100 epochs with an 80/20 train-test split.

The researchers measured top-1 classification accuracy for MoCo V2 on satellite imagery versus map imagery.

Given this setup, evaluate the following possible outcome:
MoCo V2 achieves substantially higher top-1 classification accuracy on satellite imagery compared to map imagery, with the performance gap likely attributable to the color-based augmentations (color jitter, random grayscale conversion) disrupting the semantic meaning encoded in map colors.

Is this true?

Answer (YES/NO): YES